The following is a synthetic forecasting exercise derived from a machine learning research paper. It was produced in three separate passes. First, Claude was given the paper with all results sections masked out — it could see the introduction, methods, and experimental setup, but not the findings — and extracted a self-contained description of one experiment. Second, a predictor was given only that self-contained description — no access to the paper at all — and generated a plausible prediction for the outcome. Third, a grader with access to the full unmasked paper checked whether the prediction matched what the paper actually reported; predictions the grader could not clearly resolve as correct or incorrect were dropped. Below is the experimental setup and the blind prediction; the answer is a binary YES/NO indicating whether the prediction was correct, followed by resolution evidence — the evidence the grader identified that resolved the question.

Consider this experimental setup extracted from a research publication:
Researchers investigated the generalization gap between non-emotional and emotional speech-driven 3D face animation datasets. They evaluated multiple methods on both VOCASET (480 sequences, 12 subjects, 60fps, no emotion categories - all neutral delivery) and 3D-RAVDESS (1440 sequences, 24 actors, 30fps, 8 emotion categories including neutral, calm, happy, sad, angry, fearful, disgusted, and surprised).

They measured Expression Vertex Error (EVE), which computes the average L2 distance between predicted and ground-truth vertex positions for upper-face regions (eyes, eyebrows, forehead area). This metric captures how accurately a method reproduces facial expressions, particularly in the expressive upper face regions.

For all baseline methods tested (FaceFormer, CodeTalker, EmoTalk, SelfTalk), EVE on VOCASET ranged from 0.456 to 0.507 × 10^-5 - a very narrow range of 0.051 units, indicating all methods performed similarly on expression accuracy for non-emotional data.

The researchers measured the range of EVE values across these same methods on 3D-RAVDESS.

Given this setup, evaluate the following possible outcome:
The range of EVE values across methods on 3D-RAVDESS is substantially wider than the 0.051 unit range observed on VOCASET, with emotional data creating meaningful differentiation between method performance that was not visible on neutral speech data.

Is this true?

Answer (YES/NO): YES